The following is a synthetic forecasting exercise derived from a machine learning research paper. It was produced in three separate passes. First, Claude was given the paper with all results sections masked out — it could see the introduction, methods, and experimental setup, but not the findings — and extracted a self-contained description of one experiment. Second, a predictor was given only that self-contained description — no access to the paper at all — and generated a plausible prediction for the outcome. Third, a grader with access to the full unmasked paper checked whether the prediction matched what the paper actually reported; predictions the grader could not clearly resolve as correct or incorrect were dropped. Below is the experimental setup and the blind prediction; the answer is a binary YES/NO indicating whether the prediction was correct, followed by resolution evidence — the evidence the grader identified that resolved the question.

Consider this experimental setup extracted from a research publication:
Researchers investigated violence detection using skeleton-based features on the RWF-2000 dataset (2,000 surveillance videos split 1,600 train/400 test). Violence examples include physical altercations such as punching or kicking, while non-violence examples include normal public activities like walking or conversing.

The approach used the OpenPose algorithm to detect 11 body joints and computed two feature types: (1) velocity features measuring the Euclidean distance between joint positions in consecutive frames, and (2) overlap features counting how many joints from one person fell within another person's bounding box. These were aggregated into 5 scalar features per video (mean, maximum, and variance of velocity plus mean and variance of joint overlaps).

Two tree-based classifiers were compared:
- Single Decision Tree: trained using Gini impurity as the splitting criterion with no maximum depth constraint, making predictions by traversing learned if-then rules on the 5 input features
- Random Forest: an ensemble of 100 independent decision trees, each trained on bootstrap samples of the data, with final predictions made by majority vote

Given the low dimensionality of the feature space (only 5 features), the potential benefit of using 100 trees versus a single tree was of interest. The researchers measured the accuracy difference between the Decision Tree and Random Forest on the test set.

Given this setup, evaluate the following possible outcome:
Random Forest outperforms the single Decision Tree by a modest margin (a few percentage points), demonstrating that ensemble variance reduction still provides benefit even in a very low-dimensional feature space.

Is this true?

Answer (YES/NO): YES